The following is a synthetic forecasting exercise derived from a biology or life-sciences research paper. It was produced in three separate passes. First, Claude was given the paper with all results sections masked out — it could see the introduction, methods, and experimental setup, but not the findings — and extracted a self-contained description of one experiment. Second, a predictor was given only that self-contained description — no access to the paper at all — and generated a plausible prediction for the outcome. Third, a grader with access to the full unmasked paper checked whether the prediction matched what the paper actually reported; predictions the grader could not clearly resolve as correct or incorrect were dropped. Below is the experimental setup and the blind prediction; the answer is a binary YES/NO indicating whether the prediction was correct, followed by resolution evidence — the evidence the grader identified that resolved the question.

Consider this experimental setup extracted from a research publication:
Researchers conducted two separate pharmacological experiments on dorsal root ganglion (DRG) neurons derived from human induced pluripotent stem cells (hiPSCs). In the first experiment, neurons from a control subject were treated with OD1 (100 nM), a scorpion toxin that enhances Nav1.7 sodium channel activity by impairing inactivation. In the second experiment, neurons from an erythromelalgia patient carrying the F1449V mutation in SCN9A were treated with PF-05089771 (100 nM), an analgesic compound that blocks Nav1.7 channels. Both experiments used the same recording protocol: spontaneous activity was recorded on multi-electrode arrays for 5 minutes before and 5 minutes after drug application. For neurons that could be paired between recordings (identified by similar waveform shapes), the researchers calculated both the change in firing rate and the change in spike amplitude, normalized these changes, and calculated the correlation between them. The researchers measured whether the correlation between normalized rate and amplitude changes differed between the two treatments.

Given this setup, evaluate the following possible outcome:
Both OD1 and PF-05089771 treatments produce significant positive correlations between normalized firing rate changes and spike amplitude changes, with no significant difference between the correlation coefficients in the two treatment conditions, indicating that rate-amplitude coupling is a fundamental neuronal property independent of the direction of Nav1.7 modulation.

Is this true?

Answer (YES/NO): NO